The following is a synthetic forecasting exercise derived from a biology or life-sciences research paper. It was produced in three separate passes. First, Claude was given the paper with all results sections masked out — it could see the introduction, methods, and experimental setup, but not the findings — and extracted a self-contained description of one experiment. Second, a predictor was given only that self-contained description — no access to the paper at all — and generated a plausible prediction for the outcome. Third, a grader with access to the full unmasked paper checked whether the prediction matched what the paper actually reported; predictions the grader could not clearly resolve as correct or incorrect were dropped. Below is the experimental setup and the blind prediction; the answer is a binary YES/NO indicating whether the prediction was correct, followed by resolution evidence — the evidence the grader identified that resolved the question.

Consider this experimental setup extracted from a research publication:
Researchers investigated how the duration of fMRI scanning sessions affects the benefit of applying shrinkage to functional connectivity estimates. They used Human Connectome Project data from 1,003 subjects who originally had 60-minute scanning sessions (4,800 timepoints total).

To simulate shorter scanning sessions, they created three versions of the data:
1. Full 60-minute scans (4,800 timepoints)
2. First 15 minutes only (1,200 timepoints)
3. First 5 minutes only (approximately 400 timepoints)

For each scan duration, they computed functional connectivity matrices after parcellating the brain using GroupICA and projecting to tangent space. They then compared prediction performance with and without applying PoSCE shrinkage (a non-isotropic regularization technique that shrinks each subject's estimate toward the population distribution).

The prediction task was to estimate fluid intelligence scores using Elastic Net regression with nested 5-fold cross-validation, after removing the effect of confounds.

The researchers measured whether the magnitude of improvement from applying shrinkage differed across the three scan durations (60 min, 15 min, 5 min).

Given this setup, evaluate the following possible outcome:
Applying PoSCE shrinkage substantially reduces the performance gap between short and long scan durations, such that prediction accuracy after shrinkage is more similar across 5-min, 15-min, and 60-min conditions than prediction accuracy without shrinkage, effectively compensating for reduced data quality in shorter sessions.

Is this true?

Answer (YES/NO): NO